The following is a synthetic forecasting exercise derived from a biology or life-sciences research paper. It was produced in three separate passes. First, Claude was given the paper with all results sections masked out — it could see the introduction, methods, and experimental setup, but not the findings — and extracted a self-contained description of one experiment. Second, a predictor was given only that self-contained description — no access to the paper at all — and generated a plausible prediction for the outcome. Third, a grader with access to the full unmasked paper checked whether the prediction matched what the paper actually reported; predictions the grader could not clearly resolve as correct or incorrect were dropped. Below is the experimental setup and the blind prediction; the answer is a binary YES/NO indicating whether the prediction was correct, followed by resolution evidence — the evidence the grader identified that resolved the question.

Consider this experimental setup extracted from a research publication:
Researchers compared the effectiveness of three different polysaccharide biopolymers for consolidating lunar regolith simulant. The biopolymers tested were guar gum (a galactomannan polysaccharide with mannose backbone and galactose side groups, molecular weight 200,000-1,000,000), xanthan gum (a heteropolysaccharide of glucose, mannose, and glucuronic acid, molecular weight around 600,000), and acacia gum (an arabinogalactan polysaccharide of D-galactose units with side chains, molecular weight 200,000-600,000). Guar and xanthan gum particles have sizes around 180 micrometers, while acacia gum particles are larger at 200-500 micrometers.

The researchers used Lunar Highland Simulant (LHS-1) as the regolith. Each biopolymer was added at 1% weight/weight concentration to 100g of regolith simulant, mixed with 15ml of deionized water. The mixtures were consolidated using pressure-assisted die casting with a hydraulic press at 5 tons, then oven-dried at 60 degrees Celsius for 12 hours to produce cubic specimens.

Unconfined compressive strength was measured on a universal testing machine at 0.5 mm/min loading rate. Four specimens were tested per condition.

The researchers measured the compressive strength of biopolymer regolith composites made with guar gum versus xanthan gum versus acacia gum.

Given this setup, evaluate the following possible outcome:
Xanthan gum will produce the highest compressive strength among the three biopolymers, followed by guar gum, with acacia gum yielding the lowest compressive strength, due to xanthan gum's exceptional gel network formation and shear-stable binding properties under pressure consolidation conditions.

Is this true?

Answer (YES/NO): NO